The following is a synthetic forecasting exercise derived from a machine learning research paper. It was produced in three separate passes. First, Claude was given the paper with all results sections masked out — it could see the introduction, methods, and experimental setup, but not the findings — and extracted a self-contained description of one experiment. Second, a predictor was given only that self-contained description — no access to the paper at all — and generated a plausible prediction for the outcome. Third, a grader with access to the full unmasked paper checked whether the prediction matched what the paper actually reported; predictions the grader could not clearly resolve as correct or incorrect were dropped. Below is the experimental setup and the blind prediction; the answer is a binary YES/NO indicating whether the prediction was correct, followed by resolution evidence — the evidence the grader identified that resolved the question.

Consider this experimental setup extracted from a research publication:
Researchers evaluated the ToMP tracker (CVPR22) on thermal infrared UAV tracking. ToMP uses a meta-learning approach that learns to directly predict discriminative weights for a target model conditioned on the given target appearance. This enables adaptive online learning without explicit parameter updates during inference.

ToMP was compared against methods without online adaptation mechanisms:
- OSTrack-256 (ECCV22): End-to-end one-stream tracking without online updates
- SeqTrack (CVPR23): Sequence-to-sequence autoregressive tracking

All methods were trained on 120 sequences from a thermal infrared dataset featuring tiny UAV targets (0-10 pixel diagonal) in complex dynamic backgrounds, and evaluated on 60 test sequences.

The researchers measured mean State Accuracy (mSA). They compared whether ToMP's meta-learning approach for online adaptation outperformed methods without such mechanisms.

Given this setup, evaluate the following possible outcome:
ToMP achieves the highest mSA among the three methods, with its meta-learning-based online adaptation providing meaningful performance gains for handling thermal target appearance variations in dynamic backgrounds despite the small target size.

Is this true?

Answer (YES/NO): NO